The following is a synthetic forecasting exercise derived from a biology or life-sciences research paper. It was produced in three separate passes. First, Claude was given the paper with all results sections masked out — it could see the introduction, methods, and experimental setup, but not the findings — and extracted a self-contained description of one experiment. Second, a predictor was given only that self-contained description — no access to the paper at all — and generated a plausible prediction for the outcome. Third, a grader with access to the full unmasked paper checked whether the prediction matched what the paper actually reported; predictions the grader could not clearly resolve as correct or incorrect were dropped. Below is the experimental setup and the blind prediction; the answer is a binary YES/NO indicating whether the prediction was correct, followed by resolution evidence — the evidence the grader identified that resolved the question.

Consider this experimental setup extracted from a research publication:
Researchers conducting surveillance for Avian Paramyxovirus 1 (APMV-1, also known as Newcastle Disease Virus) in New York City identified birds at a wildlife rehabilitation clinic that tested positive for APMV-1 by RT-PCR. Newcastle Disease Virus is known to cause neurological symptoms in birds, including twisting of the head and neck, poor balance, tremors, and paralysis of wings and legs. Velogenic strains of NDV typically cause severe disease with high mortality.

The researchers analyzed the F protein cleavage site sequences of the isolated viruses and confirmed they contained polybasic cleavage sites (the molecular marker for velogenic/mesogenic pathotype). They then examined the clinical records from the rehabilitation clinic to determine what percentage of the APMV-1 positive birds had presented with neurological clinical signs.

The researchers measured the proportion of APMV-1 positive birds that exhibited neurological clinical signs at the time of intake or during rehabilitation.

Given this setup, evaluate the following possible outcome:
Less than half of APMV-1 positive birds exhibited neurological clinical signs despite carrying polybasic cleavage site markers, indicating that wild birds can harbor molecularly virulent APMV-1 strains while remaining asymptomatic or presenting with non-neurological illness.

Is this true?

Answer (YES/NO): NO